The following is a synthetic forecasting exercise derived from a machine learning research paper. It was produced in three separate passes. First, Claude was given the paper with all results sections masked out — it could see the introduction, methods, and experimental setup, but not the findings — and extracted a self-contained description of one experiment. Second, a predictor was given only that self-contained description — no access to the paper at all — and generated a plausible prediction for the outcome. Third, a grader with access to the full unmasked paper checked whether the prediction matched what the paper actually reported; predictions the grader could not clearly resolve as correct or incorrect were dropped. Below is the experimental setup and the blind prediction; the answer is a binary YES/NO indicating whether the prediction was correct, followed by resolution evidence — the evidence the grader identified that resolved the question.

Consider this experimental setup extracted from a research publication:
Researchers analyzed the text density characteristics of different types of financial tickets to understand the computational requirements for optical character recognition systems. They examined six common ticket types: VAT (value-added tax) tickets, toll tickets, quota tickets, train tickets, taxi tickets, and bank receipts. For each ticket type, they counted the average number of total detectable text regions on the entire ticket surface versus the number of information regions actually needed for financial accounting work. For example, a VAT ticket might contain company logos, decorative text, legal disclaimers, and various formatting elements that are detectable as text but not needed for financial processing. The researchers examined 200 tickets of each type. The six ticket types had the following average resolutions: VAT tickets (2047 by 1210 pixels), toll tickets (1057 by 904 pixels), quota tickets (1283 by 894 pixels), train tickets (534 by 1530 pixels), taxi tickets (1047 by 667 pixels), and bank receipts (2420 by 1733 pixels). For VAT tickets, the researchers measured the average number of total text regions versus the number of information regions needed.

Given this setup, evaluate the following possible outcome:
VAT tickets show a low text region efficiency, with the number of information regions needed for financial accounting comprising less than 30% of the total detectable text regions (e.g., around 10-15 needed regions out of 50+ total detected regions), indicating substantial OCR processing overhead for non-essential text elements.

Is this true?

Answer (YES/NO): NO